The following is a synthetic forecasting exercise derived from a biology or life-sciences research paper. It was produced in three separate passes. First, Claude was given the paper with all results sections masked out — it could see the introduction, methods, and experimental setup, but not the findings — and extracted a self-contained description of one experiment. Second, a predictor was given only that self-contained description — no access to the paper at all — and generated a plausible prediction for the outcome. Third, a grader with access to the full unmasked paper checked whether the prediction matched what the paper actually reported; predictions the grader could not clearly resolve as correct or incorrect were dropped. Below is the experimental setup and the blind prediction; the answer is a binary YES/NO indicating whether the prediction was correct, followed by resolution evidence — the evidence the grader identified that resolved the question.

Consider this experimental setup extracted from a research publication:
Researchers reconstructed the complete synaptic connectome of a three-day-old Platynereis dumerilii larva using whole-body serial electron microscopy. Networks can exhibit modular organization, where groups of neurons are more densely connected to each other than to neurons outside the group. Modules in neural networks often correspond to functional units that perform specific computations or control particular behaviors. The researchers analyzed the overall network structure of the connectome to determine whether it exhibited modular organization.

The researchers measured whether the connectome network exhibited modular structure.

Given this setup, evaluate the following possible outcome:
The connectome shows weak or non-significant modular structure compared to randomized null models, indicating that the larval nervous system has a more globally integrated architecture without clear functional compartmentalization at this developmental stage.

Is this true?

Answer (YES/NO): NO